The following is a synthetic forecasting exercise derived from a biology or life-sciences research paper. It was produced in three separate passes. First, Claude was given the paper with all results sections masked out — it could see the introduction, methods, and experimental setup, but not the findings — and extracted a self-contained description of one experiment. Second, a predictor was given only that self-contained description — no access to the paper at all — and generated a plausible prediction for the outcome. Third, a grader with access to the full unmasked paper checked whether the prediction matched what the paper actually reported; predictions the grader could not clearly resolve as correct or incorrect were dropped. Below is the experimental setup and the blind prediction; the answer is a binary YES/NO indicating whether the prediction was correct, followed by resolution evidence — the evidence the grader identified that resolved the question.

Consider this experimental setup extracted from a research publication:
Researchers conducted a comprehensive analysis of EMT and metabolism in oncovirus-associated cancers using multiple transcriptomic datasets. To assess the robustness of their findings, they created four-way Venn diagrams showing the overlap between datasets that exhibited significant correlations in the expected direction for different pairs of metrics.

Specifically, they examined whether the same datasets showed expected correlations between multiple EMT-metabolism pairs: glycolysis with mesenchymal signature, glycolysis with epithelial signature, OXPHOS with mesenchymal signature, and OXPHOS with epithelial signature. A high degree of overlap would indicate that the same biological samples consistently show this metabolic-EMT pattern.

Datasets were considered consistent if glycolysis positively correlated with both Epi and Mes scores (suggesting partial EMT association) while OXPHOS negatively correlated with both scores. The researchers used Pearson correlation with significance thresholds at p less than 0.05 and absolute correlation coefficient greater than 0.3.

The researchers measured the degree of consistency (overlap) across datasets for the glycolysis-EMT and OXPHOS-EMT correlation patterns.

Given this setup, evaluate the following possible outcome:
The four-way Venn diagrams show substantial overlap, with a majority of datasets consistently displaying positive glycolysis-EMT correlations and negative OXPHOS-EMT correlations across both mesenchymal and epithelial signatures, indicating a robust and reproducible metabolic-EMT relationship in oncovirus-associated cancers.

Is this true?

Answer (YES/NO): NO